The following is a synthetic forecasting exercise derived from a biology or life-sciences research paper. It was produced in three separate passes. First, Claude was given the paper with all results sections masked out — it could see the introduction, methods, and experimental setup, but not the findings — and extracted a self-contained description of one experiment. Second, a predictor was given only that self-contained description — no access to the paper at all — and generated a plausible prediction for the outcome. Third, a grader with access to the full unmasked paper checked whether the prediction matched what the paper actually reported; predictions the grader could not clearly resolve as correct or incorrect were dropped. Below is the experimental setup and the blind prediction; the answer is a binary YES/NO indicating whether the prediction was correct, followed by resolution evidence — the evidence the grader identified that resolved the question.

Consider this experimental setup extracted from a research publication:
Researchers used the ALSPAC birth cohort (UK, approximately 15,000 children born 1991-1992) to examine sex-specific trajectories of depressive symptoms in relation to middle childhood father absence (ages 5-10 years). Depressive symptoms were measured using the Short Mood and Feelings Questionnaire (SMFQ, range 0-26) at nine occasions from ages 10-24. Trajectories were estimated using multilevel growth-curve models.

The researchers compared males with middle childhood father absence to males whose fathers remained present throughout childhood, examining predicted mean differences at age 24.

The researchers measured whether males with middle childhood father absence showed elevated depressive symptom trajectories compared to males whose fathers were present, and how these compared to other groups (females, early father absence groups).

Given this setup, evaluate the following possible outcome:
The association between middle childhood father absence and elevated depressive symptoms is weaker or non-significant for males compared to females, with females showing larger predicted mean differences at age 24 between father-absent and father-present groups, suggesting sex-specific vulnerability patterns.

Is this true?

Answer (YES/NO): YES